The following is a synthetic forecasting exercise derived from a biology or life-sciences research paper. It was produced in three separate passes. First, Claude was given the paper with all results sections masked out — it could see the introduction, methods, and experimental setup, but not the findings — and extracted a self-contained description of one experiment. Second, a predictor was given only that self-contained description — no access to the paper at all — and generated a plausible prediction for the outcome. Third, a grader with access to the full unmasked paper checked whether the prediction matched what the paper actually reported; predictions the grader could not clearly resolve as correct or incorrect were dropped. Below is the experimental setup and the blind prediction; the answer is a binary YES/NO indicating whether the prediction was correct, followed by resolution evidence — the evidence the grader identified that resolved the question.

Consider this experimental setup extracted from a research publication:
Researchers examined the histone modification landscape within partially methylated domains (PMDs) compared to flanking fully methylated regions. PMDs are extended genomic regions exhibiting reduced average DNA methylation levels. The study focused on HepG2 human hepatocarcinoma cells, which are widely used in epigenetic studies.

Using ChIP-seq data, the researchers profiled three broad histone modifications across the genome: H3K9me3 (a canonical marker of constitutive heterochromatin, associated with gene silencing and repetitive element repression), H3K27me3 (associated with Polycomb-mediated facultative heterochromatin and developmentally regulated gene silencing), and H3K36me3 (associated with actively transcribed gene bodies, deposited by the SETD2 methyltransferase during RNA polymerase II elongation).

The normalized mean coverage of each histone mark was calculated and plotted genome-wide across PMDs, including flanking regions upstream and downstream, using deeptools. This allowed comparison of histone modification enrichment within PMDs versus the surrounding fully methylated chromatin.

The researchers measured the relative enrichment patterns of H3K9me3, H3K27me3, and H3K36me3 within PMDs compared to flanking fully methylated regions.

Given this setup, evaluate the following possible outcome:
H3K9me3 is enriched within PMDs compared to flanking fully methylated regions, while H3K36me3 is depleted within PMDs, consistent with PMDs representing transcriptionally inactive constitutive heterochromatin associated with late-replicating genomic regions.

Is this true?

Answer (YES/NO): YES